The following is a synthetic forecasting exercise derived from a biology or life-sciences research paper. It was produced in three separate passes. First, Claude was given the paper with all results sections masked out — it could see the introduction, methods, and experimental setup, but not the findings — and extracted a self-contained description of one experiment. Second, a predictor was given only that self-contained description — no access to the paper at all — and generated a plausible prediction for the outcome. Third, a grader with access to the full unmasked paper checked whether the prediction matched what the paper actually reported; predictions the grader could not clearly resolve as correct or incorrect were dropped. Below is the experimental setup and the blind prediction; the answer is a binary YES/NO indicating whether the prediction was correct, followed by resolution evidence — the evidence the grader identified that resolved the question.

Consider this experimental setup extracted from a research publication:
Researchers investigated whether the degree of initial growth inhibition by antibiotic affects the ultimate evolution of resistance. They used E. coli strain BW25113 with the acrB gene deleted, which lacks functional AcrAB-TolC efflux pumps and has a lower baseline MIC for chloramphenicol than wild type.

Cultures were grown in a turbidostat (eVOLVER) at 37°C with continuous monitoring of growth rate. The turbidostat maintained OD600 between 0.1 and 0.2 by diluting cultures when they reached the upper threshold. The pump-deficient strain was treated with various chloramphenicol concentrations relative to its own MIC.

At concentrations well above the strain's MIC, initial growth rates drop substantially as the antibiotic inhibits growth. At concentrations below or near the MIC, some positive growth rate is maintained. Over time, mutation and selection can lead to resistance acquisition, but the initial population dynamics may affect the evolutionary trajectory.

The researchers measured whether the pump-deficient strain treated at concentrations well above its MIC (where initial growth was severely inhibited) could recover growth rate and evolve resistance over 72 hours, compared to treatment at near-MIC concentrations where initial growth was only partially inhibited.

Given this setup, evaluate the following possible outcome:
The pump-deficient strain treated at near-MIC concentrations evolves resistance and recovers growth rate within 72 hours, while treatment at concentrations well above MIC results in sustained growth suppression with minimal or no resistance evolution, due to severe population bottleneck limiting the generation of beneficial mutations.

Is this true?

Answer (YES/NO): YES